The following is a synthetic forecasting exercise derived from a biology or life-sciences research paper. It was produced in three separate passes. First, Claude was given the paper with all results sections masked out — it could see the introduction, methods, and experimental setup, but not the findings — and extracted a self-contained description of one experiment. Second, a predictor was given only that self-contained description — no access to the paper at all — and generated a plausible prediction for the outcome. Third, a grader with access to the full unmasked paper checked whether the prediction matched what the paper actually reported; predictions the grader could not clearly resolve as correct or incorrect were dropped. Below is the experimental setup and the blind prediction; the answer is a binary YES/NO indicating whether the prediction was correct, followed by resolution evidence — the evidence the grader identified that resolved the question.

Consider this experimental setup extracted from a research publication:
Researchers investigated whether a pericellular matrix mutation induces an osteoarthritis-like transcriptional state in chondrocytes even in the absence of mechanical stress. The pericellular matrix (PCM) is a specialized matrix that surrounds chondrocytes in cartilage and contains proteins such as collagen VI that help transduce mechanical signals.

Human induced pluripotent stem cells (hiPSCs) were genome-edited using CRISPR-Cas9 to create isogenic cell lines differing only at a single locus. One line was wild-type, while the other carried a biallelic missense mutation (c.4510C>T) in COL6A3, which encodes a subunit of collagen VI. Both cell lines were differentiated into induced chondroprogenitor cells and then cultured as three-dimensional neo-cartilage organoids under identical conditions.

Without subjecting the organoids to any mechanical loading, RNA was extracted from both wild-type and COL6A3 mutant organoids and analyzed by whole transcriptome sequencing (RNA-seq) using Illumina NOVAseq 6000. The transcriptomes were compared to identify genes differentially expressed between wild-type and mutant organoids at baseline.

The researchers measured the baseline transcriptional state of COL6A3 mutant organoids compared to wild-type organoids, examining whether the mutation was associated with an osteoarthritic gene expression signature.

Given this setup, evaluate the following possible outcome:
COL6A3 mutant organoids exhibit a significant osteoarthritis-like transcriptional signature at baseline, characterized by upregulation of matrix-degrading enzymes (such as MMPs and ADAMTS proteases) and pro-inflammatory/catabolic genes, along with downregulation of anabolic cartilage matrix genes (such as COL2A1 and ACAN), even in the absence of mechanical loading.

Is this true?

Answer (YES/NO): NO